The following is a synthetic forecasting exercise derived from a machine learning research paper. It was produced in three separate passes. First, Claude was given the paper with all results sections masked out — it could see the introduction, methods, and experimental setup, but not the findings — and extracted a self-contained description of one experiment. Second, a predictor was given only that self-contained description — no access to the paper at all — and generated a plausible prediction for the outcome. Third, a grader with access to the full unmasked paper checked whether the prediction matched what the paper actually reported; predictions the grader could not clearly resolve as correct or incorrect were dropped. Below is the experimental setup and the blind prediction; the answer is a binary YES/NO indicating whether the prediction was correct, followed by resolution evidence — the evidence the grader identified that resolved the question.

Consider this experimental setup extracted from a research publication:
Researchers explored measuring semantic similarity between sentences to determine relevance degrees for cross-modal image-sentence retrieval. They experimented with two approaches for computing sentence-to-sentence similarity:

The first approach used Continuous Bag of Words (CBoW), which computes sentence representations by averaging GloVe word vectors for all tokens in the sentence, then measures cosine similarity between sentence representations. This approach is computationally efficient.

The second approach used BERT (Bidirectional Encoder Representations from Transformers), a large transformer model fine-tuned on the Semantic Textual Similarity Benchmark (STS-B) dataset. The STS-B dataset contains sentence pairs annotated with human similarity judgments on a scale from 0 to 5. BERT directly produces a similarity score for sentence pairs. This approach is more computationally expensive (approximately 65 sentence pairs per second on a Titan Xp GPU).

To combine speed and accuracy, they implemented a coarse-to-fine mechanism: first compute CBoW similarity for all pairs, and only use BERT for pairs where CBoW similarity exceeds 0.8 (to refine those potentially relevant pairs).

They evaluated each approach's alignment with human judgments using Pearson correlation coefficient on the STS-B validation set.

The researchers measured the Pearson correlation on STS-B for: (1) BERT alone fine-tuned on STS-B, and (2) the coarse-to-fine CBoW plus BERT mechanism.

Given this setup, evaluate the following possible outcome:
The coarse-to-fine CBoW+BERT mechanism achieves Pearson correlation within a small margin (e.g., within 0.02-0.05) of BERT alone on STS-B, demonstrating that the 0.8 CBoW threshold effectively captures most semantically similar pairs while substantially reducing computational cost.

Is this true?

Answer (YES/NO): NO